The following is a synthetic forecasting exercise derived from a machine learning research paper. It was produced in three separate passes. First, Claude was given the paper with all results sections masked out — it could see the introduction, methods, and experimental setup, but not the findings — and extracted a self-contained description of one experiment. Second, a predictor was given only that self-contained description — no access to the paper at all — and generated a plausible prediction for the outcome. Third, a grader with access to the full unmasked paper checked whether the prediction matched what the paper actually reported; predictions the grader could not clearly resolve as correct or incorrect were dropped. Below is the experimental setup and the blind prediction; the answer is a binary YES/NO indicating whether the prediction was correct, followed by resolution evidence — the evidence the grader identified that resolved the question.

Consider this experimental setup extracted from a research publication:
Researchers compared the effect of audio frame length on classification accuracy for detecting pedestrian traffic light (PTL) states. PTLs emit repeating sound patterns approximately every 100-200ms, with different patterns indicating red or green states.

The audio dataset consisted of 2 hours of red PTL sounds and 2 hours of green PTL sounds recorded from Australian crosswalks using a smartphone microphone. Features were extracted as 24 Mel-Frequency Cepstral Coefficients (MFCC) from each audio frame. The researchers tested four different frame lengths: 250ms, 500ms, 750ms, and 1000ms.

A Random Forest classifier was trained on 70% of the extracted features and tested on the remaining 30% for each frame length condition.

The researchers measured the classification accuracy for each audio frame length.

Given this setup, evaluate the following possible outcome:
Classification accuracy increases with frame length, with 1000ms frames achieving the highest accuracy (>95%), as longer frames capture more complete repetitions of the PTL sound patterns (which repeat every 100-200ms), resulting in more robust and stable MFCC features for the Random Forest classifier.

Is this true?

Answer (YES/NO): NO